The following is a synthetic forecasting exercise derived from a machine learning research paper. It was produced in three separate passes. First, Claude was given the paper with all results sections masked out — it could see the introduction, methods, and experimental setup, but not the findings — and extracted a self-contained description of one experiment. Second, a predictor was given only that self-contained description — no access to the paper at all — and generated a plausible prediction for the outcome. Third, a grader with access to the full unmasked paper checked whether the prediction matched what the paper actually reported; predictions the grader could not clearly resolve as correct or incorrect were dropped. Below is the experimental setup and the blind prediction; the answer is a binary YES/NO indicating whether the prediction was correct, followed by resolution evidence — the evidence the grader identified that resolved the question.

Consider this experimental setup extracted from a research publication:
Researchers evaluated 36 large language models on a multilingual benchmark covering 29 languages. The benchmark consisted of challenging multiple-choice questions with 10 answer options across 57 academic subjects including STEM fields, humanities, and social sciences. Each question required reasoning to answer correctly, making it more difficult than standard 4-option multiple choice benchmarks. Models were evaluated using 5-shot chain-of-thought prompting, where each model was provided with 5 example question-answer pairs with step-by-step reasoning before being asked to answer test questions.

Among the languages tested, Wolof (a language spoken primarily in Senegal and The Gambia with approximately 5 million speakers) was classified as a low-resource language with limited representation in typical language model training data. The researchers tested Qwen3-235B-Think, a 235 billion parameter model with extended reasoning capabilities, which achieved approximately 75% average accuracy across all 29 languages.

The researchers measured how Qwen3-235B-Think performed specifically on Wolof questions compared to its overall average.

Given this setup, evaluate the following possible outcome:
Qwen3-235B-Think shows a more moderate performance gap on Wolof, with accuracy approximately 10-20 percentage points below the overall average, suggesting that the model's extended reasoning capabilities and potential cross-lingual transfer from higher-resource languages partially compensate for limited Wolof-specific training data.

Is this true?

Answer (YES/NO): NO